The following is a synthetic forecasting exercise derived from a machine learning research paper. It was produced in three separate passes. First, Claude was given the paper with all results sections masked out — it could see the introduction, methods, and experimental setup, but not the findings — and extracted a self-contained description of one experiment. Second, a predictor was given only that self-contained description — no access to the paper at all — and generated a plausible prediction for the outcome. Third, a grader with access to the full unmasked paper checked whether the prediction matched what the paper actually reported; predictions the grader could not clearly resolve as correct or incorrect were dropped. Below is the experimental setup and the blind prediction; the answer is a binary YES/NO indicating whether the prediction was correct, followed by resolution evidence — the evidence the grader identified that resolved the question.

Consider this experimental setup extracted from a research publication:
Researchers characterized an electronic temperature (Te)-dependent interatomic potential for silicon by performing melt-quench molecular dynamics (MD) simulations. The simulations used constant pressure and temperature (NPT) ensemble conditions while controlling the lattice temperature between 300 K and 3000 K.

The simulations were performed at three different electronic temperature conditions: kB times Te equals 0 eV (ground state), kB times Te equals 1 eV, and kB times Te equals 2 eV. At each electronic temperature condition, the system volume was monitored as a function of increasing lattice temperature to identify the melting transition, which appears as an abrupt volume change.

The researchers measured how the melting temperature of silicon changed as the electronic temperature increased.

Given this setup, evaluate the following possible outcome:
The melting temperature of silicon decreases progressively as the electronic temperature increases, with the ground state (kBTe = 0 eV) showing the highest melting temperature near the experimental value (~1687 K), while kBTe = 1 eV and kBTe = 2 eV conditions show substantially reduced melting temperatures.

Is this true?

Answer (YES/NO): NO